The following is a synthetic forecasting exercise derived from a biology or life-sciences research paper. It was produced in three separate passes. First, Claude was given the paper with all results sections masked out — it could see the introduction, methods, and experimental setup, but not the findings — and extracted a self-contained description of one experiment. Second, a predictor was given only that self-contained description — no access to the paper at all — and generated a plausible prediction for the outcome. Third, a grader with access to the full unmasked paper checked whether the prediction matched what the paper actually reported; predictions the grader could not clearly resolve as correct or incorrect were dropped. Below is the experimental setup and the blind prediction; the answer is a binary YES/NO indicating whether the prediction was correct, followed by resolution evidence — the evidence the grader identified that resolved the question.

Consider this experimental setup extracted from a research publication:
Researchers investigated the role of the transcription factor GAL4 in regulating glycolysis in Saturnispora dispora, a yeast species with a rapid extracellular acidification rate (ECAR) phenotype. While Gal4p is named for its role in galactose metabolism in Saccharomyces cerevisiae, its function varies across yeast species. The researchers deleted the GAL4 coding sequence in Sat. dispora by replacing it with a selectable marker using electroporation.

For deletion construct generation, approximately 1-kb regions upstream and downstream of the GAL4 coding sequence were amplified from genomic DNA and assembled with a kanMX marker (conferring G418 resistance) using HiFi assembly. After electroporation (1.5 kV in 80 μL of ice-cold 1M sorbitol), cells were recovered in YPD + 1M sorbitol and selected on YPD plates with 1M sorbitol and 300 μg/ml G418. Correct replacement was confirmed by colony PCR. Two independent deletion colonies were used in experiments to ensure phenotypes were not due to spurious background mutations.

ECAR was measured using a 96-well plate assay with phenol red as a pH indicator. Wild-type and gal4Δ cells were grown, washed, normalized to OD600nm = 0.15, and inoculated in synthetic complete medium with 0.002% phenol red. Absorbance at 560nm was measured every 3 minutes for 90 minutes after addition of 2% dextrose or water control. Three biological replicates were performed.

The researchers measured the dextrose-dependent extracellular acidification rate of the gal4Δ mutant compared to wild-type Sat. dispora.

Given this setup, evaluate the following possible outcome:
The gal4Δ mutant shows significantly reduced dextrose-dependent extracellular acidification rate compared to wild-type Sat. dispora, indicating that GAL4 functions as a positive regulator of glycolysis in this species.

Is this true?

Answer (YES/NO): YES